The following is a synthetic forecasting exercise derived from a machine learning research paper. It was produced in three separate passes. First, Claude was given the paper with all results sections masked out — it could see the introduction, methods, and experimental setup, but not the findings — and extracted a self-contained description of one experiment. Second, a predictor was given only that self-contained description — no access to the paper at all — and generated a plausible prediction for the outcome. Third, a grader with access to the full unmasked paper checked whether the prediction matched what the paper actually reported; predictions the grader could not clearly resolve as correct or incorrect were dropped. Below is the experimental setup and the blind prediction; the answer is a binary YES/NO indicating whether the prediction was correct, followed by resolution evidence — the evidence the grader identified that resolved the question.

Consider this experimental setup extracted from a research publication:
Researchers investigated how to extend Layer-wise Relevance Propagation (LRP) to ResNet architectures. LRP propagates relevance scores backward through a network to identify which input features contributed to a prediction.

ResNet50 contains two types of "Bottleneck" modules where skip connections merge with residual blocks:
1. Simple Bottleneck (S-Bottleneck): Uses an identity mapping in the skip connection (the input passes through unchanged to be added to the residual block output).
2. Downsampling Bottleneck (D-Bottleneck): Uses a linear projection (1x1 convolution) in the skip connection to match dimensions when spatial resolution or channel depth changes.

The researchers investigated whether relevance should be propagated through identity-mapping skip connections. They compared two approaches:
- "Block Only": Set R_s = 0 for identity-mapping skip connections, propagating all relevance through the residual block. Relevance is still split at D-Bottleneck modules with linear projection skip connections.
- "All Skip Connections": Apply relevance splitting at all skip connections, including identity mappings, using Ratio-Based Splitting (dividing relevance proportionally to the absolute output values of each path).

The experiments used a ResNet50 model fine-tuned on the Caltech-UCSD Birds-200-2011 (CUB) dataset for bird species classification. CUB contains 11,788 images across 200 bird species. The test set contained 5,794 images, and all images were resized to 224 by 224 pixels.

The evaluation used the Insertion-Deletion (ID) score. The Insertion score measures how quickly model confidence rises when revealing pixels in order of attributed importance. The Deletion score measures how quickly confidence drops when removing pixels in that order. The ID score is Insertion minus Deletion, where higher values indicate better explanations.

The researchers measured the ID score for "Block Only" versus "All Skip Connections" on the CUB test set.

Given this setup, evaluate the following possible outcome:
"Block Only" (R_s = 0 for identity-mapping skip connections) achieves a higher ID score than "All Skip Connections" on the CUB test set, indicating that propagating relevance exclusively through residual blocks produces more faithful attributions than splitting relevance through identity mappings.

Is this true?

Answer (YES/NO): NO